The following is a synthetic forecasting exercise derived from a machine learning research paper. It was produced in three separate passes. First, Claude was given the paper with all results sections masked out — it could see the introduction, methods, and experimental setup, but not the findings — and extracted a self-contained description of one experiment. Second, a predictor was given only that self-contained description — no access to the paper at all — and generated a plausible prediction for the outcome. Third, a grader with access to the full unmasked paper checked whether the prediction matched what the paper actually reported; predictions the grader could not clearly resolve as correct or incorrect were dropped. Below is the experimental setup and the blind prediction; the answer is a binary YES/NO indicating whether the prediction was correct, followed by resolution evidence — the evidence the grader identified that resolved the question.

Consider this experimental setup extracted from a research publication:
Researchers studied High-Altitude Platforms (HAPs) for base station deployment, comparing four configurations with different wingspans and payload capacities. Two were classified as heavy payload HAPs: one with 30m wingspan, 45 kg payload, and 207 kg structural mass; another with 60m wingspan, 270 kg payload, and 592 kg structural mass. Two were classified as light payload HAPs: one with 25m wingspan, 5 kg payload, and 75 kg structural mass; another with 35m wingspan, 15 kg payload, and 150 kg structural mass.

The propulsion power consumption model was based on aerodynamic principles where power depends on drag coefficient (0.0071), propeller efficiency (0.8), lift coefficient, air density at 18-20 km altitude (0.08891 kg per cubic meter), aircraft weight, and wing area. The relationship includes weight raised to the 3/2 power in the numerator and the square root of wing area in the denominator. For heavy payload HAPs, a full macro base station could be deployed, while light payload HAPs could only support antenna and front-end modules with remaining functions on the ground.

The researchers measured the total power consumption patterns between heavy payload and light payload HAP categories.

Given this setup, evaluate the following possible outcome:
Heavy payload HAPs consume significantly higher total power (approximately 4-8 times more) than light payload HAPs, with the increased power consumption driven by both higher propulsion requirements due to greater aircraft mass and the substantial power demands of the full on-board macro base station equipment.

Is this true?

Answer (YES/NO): NO